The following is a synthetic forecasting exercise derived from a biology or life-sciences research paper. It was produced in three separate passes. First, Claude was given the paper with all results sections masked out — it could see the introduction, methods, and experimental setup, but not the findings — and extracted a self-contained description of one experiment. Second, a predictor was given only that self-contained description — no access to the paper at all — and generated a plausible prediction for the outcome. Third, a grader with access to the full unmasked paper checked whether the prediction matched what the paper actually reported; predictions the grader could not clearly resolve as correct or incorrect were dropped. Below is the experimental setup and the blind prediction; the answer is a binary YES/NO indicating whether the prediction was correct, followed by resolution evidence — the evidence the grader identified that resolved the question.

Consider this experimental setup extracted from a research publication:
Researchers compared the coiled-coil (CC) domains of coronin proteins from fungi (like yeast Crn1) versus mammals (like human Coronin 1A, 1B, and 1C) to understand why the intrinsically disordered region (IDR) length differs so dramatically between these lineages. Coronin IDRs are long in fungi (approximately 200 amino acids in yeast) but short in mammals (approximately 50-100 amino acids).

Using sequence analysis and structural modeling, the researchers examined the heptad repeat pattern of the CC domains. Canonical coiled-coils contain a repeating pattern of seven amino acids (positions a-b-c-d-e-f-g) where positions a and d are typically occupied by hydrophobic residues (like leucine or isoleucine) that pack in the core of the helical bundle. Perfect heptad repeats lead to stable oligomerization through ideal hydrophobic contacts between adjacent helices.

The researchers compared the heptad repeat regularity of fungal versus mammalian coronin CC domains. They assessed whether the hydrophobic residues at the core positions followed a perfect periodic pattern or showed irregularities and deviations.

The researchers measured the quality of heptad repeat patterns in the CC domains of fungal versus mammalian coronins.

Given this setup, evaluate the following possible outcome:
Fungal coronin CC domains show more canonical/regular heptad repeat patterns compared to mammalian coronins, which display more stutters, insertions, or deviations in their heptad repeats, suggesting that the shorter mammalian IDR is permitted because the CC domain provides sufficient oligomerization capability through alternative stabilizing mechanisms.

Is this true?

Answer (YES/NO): NO